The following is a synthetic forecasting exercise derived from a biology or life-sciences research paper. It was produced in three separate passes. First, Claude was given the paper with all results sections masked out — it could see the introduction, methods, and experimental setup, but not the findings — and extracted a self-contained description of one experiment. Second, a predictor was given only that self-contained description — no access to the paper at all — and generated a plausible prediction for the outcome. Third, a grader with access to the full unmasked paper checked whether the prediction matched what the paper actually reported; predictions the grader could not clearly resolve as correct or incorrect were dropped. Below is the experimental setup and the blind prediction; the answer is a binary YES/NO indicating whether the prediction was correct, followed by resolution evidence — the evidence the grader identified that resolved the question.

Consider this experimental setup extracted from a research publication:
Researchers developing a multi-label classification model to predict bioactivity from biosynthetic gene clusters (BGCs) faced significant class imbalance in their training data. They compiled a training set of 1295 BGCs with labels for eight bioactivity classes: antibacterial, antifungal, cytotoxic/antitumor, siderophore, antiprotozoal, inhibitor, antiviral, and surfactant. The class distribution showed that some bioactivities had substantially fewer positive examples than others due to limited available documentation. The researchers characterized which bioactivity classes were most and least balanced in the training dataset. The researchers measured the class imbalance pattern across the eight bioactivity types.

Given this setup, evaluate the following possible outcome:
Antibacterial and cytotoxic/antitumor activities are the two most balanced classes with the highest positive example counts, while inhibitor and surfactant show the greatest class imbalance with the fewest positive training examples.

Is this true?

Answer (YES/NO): NO